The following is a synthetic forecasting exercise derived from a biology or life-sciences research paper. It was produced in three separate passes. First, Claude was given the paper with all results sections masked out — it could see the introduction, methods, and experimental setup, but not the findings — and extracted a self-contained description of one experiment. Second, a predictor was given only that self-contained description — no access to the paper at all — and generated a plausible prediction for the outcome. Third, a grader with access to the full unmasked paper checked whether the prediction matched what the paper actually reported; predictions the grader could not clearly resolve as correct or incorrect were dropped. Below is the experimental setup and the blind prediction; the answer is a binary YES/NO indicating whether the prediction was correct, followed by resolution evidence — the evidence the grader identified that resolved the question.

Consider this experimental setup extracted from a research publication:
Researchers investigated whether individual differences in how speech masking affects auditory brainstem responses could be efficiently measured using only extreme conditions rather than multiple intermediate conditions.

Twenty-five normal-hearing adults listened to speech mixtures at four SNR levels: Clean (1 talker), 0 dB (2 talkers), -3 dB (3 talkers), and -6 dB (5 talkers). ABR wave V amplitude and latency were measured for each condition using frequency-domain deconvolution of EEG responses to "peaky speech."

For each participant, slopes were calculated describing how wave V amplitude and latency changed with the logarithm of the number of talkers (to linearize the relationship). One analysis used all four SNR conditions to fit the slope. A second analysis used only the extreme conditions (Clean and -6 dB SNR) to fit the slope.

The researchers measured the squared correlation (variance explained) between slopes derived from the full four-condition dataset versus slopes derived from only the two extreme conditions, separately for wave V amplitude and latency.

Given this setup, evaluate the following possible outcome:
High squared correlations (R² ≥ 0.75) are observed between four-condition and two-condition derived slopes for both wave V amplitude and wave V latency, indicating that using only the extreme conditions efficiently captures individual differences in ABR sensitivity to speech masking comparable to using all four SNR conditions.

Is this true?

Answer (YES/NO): YES